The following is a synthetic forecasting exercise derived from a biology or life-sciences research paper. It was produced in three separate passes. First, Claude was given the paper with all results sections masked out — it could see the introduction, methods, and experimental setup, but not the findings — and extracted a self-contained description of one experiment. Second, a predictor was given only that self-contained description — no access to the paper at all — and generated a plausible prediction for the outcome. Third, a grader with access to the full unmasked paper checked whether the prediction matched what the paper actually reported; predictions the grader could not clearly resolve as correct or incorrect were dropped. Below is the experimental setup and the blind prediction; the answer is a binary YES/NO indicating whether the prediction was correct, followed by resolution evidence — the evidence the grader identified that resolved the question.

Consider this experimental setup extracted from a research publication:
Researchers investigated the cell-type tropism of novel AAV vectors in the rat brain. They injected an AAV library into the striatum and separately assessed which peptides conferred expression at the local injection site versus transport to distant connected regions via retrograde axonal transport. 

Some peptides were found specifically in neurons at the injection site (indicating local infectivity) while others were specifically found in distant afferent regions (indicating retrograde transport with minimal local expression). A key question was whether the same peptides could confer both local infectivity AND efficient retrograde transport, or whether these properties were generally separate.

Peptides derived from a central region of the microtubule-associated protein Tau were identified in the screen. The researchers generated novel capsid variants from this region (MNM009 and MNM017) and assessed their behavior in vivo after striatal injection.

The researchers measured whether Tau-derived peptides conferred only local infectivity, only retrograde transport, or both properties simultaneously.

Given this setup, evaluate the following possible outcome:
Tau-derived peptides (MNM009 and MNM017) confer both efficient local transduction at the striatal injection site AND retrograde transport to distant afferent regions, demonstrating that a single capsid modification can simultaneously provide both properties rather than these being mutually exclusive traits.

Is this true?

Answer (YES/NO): YES